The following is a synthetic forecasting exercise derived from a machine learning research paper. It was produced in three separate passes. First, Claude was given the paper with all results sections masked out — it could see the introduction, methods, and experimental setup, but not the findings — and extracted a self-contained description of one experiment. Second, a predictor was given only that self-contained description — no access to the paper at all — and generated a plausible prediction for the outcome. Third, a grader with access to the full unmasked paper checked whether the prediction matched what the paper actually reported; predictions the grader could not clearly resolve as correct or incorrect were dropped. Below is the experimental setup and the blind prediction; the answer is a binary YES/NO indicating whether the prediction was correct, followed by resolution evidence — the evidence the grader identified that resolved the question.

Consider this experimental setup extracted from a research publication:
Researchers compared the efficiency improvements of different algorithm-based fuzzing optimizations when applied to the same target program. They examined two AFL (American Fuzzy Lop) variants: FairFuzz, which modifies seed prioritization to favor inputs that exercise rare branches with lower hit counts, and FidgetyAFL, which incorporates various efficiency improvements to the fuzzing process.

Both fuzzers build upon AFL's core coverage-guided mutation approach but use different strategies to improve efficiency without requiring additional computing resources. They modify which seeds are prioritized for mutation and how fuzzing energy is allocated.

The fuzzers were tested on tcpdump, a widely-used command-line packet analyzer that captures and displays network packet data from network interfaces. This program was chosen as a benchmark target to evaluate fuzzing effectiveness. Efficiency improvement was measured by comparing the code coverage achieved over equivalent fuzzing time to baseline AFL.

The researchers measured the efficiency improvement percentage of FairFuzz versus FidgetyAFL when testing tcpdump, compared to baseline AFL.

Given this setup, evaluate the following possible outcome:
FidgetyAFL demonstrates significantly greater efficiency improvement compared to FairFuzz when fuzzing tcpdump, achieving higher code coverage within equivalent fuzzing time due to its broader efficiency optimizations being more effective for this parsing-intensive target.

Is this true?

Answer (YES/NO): NO